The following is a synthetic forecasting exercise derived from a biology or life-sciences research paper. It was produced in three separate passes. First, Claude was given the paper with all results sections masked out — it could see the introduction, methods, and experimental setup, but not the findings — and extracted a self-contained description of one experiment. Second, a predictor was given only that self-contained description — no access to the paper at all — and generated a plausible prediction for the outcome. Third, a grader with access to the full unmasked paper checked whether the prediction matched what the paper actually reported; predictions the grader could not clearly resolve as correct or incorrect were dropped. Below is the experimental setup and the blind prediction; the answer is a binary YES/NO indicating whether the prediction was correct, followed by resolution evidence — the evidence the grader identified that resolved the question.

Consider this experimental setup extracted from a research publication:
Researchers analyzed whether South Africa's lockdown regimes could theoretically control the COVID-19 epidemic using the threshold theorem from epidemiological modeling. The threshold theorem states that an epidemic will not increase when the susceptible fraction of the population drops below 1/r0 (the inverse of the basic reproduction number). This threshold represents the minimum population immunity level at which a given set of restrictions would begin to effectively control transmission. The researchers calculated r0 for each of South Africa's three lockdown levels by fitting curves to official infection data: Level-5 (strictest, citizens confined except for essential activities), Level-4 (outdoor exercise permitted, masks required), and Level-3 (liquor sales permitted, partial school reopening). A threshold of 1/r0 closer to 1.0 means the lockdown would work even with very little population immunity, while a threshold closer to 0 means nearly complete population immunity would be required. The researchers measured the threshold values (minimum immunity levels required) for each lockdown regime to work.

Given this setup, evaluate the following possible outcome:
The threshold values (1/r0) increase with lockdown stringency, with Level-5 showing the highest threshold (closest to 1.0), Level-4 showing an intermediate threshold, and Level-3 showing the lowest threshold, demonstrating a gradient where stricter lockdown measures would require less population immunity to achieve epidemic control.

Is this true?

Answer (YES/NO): NO